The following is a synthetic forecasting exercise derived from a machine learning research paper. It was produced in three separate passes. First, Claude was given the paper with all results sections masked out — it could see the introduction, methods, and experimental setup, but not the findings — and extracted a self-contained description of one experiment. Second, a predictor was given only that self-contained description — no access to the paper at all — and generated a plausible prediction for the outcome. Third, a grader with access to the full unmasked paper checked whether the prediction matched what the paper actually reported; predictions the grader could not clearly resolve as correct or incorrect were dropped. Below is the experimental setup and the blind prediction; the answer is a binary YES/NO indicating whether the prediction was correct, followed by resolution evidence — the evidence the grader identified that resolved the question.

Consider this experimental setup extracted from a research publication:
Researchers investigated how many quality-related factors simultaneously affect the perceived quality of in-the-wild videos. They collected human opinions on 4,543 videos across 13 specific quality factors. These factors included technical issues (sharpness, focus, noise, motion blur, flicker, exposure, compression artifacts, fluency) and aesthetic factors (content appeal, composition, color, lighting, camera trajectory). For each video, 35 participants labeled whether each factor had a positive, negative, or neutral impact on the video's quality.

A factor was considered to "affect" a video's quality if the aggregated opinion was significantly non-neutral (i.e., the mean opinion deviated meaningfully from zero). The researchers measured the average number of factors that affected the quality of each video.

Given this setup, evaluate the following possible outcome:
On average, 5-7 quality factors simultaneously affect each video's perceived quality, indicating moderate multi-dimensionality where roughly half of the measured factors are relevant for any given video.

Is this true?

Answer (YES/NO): YES